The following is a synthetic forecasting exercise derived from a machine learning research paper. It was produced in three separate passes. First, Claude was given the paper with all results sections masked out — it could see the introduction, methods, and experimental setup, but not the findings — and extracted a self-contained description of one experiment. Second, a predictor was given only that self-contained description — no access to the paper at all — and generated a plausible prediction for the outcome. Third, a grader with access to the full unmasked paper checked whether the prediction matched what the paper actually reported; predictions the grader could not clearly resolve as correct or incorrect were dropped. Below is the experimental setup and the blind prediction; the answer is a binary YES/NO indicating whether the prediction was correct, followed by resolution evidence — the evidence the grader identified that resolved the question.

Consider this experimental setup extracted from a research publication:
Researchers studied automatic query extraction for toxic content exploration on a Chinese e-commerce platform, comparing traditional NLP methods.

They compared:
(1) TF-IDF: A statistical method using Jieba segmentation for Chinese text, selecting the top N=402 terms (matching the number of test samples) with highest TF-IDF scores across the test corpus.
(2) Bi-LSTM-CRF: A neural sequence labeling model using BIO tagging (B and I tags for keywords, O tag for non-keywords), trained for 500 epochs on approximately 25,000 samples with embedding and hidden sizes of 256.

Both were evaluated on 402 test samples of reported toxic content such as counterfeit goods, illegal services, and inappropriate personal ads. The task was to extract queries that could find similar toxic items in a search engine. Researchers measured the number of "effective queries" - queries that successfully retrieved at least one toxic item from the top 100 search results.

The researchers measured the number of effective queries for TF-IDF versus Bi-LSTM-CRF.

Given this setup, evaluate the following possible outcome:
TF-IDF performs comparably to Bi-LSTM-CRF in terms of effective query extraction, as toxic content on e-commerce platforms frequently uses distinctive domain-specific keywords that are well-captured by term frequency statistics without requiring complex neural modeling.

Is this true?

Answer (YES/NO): NO